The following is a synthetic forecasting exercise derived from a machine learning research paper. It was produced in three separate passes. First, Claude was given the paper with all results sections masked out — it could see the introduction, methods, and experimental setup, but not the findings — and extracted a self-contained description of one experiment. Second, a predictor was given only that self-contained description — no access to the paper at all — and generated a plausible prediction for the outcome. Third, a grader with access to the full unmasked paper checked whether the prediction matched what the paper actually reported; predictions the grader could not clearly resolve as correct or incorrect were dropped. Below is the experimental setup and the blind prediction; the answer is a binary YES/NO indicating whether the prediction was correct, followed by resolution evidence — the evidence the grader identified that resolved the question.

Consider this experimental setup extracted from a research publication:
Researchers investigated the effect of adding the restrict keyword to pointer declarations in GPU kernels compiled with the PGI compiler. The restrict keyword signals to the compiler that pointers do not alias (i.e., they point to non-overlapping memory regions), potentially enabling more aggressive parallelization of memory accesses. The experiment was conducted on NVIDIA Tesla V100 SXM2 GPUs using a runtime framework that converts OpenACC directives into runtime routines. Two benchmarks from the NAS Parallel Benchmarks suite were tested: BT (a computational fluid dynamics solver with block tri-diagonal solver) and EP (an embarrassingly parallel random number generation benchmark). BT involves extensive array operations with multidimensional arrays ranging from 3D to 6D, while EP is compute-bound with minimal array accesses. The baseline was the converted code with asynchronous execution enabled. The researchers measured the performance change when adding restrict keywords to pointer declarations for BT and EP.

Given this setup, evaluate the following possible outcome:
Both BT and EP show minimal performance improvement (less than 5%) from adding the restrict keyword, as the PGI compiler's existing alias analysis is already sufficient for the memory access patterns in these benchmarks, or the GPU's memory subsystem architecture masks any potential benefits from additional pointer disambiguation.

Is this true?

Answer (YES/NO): NO